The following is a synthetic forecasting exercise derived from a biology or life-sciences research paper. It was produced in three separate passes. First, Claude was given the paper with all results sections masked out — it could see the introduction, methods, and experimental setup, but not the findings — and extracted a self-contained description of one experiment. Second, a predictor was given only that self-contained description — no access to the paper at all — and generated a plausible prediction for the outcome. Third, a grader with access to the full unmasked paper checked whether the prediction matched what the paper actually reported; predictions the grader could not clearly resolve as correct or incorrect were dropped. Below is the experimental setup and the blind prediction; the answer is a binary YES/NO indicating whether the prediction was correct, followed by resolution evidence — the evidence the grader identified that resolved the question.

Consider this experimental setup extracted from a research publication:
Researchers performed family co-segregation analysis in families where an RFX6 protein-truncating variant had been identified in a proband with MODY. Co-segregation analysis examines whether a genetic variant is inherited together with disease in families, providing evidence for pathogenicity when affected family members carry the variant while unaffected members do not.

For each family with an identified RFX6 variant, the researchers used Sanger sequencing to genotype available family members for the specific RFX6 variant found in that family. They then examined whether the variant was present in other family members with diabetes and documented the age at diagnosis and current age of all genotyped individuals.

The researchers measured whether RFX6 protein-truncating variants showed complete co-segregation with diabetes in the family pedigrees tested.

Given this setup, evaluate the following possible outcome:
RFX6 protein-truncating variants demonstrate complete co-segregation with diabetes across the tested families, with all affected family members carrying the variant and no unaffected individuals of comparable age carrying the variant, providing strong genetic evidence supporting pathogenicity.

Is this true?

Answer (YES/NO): NO